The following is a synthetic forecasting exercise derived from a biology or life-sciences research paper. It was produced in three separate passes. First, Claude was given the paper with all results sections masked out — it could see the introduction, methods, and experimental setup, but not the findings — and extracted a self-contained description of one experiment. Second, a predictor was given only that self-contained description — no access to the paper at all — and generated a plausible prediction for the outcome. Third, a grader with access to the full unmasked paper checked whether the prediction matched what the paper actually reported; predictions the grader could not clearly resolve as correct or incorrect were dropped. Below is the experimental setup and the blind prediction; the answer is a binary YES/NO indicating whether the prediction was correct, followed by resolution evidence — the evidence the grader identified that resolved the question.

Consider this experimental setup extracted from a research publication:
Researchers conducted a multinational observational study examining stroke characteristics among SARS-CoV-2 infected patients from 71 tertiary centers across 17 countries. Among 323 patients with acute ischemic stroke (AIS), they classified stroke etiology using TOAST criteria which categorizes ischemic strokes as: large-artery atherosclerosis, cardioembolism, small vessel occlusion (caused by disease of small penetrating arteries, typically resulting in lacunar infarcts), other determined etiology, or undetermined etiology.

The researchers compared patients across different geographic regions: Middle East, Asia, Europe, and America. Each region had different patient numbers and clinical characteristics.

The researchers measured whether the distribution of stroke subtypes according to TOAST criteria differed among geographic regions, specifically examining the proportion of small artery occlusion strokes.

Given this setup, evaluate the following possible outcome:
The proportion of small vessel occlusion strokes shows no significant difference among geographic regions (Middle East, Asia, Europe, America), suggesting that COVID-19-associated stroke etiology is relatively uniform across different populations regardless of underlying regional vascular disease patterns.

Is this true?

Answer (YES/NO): NO